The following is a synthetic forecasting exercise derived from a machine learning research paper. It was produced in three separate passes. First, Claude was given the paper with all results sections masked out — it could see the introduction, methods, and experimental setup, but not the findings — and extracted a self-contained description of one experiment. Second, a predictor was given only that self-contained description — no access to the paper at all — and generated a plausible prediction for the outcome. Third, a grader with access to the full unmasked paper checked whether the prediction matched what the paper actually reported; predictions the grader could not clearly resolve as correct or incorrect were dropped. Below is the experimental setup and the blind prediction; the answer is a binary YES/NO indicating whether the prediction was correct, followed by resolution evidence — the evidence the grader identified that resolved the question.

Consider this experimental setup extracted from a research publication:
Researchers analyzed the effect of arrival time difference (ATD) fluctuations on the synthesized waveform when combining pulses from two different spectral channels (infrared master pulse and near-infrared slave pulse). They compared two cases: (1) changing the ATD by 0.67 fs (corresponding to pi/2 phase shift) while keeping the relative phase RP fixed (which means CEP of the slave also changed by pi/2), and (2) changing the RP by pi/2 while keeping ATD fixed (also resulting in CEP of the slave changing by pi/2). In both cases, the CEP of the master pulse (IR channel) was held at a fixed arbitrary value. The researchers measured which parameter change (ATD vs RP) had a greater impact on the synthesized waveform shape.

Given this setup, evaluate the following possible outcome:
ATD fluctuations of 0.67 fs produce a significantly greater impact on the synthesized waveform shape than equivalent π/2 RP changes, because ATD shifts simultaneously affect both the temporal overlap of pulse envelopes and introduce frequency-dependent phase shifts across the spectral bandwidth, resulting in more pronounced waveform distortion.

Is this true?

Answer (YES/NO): NO